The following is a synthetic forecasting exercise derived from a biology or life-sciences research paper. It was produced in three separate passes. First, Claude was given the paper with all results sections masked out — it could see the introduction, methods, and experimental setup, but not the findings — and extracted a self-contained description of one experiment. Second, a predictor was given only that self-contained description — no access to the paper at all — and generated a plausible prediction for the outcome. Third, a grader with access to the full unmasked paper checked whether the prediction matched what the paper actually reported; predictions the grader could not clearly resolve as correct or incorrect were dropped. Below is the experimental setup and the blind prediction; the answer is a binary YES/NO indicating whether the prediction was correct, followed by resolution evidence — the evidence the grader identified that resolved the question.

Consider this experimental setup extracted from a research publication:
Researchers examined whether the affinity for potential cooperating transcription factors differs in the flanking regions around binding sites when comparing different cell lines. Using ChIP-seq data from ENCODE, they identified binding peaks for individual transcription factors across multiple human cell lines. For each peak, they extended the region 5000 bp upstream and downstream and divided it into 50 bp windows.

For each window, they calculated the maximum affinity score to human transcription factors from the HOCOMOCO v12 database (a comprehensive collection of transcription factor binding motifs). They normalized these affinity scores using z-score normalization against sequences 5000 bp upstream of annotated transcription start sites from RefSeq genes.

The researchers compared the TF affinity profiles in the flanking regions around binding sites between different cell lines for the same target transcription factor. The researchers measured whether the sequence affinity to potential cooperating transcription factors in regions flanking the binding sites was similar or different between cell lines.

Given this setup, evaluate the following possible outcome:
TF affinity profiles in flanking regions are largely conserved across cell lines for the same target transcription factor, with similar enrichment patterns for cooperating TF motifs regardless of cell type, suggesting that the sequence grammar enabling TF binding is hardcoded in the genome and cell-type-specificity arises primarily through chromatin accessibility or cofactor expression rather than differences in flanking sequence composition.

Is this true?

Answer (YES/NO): NO